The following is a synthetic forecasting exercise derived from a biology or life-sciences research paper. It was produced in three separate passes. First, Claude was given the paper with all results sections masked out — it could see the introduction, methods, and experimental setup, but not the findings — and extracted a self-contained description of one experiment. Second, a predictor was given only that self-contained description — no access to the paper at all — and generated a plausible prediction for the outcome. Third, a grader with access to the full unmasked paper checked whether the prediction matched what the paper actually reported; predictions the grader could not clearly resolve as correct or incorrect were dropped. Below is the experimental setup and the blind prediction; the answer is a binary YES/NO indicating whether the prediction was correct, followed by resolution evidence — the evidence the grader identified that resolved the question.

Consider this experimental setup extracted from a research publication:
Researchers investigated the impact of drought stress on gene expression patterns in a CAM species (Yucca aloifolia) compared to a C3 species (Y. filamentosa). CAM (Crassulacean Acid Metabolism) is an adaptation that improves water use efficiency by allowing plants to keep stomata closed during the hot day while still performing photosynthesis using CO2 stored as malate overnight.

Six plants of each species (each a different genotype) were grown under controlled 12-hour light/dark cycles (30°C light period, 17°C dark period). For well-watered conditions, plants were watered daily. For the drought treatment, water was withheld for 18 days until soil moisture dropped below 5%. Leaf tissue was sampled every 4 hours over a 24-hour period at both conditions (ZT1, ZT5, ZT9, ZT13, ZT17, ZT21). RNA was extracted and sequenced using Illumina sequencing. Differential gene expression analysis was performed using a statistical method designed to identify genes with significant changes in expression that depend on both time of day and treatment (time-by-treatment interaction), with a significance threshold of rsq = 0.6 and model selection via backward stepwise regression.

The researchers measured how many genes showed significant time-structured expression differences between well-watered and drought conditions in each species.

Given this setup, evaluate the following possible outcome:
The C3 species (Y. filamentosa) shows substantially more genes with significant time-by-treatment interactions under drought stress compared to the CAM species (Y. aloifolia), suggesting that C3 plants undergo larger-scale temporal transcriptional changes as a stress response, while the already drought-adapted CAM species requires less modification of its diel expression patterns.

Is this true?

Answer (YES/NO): NO